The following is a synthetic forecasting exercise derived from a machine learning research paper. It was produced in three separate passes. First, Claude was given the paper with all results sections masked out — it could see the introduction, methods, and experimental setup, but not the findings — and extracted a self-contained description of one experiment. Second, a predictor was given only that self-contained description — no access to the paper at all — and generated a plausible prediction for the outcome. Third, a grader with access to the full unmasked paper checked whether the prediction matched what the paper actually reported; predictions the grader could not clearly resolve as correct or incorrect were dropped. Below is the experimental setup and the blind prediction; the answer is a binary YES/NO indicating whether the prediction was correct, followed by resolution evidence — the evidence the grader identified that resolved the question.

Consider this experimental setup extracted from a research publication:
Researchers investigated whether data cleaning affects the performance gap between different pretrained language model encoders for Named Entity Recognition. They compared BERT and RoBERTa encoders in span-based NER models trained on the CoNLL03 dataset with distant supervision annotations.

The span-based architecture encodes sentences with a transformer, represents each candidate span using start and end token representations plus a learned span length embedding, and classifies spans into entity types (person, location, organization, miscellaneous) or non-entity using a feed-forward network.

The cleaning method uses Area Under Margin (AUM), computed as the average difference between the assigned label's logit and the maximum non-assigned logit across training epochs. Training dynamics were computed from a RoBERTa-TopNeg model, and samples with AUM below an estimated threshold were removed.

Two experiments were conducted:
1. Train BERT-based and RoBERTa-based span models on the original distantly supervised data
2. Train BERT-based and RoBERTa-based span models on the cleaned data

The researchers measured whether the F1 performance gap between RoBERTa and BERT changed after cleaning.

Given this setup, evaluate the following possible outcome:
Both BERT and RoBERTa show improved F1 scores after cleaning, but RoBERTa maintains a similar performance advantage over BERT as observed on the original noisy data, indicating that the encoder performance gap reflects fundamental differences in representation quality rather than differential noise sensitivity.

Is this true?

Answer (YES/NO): NO